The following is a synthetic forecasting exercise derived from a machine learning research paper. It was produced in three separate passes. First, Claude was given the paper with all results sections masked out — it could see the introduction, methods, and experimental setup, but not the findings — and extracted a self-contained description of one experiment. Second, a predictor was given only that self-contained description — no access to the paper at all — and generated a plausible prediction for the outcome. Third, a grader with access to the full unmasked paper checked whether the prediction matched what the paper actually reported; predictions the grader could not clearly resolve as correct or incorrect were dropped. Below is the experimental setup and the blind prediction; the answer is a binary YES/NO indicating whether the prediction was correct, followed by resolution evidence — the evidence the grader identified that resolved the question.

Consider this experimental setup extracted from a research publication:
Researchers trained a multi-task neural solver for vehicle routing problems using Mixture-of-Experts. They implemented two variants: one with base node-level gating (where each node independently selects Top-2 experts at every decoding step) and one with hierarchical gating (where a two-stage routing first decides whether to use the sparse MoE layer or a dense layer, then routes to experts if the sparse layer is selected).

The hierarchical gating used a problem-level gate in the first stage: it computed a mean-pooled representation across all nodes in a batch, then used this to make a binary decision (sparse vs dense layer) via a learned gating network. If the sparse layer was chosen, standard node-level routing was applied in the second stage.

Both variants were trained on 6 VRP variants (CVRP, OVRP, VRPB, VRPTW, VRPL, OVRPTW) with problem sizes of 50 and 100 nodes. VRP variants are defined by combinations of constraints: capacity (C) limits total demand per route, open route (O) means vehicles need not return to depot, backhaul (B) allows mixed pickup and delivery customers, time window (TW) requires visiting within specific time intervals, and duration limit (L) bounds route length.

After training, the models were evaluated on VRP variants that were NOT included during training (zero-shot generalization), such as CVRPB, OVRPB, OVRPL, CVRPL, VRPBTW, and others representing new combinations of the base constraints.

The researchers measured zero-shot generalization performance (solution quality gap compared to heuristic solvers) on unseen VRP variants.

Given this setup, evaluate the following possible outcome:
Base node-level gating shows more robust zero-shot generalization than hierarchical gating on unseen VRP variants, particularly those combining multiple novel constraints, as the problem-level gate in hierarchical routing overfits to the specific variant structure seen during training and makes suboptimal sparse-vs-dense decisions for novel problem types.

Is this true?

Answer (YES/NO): NO